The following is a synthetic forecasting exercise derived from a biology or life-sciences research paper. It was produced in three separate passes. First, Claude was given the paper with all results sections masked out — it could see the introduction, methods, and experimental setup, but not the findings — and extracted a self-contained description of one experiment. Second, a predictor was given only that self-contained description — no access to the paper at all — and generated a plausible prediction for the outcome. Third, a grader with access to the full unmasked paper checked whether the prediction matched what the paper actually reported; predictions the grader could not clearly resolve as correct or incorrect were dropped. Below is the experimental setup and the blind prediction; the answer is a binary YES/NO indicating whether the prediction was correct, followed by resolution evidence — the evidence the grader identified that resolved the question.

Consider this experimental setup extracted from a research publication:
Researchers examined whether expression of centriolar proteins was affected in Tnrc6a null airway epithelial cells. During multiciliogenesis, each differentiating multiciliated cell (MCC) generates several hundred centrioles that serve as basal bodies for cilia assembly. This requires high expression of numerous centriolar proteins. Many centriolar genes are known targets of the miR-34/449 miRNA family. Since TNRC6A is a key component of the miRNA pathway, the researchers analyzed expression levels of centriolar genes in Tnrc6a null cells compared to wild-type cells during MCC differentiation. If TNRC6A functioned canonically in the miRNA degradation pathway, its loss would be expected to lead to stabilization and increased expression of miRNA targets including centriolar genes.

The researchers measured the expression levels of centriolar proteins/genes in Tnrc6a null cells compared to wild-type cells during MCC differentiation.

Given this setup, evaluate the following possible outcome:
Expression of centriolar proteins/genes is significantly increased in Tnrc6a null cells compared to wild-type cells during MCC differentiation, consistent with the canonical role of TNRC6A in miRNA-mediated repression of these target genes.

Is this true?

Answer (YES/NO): NO